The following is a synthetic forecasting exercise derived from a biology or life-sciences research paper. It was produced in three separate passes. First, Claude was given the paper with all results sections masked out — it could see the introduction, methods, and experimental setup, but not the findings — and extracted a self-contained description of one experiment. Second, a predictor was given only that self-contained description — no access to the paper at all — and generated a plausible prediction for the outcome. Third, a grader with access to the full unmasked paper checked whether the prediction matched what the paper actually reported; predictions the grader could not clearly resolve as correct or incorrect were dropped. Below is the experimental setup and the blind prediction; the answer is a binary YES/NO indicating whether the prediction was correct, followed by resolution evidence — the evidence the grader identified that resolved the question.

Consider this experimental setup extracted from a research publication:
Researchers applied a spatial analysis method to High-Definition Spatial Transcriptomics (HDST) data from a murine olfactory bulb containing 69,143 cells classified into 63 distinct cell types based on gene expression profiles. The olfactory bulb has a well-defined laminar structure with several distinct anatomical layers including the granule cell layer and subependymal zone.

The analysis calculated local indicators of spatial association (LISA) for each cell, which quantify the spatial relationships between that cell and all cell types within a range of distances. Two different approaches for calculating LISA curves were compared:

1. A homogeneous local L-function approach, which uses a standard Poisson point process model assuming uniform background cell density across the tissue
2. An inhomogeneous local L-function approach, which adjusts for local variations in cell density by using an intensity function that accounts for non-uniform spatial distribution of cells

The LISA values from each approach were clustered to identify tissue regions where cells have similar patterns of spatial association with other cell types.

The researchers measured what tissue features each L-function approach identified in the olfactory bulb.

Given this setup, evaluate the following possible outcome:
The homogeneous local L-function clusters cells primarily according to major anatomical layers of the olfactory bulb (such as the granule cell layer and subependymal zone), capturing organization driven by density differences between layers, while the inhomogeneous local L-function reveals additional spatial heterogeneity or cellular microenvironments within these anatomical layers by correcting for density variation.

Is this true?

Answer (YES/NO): NO